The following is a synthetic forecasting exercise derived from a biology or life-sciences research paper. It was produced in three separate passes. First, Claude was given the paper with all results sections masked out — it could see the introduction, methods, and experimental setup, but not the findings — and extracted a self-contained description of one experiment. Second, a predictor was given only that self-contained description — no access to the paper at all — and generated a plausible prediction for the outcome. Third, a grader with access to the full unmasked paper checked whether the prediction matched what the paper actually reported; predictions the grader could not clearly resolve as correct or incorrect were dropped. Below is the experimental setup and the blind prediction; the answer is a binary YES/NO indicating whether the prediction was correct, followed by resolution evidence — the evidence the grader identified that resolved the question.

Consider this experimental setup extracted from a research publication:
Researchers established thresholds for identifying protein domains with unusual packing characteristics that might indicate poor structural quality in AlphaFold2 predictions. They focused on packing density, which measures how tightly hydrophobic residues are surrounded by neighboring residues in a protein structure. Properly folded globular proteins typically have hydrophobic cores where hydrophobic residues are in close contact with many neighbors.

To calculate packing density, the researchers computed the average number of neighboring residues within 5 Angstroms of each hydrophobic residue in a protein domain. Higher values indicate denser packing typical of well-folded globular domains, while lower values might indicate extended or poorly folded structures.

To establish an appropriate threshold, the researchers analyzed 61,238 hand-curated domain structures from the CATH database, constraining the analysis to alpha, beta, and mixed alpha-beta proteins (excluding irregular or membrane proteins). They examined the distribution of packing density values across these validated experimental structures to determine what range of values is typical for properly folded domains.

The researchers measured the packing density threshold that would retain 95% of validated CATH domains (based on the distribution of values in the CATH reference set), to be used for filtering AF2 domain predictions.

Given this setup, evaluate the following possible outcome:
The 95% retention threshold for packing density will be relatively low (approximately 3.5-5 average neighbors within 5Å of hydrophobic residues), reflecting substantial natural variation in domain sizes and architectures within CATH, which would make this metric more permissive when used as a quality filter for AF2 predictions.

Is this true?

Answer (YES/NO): NO